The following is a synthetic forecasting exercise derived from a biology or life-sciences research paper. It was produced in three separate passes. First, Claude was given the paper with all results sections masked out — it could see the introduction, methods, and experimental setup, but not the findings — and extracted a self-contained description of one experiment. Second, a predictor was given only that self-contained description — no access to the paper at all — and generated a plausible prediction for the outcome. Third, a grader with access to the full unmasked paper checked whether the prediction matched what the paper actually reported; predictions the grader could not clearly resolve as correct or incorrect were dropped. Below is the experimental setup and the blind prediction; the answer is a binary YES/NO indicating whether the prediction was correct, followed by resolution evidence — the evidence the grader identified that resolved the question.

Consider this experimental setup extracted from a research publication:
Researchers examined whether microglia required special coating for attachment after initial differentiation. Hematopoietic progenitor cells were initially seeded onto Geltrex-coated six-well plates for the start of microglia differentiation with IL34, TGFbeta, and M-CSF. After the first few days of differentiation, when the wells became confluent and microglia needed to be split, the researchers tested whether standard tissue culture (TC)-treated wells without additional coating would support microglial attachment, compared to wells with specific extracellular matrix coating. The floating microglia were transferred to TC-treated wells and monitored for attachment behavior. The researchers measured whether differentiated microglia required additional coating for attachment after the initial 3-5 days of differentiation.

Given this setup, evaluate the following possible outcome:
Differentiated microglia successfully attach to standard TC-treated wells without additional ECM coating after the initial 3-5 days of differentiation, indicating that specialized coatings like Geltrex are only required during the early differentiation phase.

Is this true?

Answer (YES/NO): YES